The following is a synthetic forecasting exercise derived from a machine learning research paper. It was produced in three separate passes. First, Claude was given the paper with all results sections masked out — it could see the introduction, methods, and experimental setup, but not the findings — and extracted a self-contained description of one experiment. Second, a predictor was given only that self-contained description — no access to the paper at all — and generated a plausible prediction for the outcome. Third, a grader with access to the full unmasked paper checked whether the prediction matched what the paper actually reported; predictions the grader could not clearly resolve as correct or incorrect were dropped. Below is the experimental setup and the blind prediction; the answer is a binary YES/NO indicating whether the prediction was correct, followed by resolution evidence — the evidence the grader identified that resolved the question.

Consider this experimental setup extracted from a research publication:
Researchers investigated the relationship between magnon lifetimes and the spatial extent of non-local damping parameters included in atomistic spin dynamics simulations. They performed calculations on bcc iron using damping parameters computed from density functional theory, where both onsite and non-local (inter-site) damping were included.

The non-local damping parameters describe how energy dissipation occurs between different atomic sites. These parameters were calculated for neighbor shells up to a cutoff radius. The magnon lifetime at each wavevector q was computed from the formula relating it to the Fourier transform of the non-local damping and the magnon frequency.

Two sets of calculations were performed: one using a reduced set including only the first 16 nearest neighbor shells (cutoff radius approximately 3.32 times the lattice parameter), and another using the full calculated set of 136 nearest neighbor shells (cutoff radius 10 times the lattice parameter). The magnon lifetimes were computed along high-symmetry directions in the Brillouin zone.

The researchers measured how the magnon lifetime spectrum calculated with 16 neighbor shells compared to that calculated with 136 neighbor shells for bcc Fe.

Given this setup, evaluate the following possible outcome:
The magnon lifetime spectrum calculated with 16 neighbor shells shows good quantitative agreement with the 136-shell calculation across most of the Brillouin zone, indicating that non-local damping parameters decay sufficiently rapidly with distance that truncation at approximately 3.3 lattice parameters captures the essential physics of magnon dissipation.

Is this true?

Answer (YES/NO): YES